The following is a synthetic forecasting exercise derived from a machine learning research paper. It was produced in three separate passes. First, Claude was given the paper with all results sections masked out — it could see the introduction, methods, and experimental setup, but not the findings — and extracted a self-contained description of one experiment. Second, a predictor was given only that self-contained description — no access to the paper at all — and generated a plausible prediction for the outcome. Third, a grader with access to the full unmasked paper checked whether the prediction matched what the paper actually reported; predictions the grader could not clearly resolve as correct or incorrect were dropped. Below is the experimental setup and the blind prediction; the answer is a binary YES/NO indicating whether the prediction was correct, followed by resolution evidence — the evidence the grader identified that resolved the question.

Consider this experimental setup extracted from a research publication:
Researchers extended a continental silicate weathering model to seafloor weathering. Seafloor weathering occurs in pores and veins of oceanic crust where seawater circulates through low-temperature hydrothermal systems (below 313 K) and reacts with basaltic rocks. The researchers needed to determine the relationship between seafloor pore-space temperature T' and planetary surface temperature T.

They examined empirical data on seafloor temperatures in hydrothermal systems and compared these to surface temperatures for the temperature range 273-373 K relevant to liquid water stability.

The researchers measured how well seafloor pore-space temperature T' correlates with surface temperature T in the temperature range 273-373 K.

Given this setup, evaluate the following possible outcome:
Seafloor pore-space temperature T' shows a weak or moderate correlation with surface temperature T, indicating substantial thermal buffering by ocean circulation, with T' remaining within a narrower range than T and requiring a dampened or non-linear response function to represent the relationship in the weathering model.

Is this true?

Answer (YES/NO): NO